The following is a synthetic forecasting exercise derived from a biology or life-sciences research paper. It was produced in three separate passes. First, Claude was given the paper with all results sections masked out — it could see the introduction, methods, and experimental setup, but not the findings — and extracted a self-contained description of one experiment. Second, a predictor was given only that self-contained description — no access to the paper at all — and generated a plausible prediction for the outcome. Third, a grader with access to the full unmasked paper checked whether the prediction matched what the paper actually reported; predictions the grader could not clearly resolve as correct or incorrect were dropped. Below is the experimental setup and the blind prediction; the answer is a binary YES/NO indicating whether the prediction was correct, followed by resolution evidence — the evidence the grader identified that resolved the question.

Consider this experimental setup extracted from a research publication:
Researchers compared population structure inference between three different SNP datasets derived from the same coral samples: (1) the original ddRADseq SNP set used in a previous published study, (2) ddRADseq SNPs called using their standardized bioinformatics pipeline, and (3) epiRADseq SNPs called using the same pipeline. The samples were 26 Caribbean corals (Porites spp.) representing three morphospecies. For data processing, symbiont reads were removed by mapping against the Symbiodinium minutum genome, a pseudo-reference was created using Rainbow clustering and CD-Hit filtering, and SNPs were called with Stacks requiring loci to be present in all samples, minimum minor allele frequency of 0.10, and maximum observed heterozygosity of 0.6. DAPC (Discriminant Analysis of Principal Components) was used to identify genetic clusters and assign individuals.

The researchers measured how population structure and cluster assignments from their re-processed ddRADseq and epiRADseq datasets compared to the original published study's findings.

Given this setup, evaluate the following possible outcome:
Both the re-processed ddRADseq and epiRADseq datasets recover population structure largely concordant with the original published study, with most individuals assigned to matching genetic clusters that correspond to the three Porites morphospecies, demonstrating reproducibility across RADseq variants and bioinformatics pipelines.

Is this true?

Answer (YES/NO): YES